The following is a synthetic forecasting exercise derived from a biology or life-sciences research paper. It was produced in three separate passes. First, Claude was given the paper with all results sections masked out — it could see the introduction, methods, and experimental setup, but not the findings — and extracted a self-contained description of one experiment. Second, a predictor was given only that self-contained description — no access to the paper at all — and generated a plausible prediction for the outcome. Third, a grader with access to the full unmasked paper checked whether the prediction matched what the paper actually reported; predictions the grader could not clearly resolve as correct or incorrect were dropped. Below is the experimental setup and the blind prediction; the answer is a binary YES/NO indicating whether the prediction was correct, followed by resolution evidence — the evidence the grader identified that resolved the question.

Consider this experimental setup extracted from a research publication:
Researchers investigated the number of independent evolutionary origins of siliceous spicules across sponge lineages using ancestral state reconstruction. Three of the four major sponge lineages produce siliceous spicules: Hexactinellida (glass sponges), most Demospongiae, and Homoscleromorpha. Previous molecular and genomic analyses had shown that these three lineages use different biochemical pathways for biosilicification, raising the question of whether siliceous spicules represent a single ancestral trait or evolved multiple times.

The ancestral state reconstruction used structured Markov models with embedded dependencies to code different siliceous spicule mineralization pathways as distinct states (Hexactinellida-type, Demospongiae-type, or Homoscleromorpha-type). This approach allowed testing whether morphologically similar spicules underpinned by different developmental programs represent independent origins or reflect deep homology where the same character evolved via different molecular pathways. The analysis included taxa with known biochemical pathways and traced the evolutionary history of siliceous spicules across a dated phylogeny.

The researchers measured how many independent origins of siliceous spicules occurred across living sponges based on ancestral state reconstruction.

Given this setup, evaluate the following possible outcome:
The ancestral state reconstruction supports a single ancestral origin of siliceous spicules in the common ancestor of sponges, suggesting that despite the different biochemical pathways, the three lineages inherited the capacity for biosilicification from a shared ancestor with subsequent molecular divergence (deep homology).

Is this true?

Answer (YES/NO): NO